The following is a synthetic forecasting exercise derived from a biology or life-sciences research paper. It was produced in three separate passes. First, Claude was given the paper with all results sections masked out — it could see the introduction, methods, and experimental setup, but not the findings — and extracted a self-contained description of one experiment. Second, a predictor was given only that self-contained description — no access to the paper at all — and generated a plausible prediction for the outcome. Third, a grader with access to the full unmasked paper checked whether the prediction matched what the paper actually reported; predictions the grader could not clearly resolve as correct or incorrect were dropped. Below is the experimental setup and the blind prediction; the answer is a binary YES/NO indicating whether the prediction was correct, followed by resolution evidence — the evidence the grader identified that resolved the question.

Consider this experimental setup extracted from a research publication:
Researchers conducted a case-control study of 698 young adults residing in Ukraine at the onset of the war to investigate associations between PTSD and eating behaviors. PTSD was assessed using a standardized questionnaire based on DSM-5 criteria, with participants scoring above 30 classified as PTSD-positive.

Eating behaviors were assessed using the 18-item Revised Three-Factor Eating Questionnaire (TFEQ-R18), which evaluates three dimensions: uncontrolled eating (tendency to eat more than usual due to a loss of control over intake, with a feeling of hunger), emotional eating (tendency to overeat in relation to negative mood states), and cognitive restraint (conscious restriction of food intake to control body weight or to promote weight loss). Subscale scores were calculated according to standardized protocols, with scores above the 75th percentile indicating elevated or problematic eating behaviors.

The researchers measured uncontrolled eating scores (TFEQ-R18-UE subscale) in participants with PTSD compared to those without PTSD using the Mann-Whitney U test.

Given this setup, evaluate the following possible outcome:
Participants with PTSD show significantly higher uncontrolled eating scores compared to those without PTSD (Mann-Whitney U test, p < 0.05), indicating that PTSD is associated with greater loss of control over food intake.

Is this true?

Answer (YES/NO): YES